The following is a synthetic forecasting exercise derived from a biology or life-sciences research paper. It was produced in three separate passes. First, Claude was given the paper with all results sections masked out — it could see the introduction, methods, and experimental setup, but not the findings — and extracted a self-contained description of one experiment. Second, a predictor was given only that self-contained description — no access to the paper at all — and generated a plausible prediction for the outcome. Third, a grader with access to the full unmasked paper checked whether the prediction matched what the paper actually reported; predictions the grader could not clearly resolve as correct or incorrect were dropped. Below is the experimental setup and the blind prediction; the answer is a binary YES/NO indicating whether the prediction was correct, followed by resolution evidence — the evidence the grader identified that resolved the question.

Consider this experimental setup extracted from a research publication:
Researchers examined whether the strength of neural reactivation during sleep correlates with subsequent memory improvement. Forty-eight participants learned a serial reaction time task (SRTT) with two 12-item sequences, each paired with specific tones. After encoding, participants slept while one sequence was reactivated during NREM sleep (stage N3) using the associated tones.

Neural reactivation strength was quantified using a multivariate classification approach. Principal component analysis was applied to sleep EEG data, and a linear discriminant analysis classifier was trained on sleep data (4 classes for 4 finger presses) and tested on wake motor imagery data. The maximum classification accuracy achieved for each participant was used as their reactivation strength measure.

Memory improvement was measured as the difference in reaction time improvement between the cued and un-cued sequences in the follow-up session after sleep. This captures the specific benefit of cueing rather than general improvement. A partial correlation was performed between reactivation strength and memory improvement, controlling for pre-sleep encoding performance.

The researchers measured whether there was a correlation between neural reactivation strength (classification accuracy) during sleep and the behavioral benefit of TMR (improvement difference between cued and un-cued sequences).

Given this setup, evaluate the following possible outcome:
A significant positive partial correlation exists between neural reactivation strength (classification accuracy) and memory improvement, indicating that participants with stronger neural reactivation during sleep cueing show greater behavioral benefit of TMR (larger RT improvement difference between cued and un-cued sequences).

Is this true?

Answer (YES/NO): YES